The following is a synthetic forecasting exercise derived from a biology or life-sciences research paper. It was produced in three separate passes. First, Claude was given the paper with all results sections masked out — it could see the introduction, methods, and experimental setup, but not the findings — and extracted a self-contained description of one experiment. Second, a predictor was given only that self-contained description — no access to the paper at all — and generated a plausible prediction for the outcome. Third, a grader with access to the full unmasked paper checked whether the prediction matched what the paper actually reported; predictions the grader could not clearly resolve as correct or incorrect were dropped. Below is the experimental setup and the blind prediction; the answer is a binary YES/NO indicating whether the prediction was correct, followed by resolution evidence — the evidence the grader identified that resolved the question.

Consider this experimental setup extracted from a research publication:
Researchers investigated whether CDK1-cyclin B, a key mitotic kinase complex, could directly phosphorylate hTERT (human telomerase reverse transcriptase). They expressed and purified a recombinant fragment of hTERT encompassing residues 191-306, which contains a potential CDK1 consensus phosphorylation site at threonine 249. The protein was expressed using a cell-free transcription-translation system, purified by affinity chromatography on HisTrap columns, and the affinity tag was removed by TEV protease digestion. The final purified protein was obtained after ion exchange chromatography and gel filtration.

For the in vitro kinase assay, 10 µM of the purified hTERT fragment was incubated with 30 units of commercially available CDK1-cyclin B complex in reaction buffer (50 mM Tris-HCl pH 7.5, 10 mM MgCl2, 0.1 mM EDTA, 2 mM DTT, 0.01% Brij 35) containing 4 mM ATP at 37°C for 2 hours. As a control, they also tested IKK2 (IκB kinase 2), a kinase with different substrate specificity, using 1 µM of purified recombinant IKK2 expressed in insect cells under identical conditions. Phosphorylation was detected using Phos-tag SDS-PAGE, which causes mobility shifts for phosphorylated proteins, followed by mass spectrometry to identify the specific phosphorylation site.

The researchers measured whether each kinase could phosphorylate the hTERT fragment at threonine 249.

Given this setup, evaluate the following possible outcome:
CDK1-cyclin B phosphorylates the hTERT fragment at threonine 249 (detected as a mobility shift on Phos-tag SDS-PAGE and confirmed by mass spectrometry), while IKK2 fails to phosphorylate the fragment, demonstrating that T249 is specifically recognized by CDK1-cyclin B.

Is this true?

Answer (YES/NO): NO